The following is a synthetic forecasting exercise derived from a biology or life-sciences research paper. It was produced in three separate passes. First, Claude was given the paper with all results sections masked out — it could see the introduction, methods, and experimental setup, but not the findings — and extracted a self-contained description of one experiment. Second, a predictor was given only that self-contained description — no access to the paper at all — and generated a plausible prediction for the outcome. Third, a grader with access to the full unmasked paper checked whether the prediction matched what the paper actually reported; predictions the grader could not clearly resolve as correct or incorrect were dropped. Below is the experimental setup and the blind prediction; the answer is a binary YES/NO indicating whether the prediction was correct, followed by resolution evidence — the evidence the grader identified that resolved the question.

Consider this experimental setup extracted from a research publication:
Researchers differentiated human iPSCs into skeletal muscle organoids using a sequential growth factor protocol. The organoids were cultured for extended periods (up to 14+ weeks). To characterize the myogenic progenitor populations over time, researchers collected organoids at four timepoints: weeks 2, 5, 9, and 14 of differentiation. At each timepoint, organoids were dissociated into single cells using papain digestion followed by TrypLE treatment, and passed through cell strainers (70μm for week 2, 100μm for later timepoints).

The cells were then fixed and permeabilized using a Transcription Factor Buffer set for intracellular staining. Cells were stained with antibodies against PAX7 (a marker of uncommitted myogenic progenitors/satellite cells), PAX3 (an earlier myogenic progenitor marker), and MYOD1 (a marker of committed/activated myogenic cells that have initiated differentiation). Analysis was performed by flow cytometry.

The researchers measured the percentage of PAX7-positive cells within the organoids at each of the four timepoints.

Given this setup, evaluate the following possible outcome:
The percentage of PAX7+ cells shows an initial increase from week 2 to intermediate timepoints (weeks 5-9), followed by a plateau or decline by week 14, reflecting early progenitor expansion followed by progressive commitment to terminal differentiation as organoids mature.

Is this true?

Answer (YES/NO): NO